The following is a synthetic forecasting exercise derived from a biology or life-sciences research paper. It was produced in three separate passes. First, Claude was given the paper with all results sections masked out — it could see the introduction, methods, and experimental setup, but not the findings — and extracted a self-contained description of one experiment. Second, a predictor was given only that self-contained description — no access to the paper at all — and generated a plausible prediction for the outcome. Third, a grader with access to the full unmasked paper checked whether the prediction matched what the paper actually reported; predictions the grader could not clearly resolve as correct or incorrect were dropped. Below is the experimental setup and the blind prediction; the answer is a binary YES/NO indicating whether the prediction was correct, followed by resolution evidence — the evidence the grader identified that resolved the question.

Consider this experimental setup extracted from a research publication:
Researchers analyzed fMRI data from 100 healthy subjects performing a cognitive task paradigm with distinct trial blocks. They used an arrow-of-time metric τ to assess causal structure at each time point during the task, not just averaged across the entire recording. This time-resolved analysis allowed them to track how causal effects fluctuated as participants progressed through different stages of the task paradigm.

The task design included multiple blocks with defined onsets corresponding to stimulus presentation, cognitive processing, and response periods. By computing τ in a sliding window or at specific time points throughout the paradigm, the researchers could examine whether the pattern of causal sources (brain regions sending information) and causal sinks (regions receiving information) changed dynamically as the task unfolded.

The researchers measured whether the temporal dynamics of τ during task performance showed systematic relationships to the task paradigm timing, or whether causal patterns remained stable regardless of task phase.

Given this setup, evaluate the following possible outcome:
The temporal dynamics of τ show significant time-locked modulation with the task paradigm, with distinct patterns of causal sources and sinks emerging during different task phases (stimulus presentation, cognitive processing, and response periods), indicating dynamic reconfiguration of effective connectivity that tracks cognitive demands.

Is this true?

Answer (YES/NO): YES